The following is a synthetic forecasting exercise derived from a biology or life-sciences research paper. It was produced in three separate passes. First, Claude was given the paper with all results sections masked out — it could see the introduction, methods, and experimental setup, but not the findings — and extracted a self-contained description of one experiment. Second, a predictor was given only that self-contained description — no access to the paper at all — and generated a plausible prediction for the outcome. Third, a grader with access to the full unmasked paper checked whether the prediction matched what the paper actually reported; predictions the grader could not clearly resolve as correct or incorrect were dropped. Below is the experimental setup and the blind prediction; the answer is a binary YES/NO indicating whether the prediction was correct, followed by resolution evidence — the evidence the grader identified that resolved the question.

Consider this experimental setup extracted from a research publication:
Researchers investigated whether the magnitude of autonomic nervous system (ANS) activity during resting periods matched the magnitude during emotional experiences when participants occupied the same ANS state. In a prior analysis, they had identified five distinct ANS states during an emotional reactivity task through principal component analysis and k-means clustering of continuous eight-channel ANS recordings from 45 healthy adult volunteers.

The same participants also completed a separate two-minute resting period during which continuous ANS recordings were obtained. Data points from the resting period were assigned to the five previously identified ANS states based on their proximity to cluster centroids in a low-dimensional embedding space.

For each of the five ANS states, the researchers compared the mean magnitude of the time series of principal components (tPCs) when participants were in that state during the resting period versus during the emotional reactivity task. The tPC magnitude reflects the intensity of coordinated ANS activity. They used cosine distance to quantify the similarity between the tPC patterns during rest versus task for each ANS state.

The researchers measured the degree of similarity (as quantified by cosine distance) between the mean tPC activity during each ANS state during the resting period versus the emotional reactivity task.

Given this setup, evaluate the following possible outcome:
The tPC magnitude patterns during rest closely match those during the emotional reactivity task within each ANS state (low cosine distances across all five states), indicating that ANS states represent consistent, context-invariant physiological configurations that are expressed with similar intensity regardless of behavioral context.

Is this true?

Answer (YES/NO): NO